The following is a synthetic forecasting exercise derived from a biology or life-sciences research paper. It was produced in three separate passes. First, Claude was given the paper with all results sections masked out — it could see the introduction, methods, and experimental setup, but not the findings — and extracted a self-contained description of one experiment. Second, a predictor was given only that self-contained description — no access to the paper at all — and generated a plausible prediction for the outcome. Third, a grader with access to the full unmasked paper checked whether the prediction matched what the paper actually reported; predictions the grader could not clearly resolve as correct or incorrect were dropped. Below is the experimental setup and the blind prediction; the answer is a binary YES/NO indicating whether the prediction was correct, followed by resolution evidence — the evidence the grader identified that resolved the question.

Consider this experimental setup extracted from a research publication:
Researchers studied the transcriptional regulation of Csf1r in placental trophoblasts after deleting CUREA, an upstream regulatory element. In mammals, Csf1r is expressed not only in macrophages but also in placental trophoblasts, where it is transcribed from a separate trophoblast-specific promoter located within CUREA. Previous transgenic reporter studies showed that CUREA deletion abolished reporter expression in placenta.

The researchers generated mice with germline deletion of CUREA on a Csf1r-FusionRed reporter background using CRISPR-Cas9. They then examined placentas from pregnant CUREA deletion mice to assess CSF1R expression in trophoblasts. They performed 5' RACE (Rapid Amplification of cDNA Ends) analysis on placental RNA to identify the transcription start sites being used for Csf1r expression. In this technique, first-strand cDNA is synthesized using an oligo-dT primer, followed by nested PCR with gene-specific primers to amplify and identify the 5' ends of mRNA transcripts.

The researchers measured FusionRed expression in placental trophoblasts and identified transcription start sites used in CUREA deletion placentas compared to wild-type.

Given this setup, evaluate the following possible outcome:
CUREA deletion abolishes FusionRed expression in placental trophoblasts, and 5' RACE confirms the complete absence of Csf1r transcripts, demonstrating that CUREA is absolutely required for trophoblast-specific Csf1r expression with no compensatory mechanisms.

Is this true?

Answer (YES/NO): NO